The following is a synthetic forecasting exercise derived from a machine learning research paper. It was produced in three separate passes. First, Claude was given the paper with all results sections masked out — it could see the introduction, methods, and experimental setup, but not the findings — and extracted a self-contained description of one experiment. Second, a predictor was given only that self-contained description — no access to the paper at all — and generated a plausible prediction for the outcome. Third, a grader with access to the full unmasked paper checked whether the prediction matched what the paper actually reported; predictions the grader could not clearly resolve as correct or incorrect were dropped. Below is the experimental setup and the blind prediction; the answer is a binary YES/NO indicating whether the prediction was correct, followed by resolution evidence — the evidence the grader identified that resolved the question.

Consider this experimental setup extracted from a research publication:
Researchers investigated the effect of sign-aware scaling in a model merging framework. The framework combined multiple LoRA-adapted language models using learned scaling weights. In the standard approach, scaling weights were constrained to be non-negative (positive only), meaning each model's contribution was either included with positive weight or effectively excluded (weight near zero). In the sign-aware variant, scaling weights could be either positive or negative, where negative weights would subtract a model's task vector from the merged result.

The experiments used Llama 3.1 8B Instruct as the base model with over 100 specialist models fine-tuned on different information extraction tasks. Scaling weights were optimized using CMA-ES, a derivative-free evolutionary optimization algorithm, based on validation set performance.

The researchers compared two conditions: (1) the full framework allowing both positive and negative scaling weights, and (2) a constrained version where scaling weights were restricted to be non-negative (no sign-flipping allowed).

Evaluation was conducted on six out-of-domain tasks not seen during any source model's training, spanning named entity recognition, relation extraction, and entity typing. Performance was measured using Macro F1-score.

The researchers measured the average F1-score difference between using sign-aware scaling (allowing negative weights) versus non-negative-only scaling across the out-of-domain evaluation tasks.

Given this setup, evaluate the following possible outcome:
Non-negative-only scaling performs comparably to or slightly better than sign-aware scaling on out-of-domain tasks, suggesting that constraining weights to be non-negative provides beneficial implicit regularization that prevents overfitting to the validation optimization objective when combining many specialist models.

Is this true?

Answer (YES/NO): NO